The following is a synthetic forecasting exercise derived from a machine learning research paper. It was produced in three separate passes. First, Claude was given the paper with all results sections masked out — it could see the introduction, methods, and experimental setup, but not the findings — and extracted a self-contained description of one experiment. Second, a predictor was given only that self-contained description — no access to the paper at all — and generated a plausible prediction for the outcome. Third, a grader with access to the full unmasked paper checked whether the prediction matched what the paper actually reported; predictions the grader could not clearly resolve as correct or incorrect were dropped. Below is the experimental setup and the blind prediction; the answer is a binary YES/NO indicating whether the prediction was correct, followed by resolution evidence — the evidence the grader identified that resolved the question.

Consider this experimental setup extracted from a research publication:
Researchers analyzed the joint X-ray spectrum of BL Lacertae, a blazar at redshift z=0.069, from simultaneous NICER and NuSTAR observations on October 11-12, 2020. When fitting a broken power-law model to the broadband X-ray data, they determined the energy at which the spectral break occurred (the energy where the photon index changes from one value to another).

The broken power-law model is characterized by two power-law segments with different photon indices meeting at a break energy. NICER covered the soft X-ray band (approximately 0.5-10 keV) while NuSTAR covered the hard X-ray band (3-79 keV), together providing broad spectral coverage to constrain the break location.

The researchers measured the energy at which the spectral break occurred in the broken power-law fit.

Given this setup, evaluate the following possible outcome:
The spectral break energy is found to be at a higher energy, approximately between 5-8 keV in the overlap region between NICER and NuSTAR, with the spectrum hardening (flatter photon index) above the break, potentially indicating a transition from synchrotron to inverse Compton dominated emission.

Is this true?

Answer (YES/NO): NO